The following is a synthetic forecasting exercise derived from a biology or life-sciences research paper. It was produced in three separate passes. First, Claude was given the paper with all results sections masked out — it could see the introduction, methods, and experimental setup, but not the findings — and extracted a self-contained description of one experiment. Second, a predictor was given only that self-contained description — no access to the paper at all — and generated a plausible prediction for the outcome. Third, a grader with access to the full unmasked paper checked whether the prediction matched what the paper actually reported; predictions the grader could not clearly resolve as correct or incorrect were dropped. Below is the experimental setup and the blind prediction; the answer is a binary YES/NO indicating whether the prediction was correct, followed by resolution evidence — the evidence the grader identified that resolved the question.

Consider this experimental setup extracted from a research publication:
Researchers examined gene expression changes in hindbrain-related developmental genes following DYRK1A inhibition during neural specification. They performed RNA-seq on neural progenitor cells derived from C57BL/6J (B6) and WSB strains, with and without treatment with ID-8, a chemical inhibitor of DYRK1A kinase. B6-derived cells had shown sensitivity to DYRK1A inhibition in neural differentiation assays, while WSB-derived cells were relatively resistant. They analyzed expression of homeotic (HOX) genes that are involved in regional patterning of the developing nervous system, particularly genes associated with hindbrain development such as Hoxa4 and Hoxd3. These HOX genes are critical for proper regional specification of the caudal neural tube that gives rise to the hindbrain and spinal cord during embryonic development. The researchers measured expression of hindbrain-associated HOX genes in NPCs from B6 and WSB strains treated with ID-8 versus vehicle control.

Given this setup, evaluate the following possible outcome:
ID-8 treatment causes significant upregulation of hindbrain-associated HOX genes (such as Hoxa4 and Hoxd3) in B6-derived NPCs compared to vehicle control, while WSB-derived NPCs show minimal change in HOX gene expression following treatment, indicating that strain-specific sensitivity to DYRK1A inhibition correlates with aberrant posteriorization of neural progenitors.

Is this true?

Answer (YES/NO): NO